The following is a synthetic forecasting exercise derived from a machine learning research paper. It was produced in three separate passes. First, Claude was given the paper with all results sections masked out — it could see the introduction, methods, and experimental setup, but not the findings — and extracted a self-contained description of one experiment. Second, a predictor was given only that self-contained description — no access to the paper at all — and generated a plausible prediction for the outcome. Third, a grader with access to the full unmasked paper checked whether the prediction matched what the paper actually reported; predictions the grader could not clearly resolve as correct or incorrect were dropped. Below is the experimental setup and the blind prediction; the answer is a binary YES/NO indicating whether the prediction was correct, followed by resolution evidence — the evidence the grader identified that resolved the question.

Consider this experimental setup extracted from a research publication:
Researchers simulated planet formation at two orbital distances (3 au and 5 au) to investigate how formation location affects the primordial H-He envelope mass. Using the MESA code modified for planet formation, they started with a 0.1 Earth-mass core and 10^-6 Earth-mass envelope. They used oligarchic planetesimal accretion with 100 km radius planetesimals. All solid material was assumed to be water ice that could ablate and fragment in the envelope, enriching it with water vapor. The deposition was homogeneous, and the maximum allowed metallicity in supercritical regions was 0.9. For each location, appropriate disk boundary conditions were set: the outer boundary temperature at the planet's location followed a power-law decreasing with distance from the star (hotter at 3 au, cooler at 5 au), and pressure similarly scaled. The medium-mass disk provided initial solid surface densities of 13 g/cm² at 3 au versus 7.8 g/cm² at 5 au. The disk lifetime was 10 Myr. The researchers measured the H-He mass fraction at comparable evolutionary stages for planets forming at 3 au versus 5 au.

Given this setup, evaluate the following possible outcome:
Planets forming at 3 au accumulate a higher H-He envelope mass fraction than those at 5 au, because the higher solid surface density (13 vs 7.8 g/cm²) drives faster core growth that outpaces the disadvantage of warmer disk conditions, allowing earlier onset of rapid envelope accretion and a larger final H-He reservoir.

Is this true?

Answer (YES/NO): NO